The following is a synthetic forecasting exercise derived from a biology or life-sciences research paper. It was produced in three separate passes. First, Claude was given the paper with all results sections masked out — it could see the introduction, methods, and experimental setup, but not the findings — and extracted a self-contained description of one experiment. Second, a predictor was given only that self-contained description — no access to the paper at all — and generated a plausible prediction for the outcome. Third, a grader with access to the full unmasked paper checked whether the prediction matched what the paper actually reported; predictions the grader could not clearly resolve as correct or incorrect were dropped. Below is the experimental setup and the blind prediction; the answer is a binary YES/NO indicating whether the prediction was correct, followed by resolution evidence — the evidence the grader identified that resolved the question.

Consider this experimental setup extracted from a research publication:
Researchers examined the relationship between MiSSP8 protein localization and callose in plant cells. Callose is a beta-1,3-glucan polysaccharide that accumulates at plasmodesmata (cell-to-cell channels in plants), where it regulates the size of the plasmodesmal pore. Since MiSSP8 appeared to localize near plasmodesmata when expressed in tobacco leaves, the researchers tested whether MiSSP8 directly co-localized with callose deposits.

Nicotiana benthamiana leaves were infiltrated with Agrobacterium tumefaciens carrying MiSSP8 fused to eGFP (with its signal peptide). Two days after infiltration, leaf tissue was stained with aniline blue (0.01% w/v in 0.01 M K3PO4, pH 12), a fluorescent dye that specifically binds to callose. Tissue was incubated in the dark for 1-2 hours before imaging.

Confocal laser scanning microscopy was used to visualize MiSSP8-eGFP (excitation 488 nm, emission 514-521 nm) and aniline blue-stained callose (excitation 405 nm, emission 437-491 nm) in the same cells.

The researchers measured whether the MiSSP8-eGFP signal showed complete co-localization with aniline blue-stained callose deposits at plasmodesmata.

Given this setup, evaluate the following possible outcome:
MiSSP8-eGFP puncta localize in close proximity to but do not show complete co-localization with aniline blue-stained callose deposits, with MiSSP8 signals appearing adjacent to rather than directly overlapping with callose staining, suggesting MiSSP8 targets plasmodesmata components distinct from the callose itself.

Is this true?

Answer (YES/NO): YES